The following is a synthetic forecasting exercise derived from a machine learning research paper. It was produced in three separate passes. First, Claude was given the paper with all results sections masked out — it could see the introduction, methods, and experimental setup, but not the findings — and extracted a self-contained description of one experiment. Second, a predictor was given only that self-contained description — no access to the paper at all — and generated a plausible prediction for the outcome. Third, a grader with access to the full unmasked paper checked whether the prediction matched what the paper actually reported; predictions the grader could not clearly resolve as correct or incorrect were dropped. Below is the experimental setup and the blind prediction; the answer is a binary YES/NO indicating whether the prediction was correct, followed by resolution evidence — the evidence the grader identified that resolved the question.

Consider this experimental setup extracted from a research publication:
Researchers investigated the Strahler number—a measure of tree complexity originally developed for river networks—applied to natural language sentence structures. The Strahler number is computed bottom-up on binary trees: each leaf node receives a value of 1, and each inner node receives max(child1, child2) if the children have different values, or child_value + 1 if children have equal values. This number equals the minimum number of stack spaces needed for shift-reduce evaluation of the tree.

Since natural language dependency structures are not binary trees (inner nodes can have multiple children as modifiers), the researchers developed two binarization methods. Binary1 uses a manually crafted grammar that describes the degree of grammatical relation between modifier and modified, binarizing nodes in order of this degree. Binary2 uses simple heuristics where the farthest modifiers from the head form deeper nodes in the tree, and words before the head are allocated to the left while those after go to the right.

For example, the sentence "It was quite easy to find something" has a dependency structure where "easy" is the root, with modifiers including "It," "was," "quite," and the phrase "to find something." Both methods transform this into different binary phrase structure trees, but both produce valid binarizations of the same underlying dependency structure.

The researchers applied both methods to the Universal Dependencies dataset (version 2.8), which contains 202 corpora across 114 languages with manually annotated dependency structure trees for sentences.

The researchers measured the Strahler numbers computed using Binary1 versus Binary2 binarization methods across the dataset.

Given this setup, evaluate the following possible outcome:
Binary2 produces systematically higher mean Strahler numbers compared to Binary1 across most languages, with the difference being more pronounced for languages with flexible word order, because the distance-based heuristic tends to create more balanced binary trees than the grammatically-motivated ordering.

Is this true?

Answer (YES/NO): NO